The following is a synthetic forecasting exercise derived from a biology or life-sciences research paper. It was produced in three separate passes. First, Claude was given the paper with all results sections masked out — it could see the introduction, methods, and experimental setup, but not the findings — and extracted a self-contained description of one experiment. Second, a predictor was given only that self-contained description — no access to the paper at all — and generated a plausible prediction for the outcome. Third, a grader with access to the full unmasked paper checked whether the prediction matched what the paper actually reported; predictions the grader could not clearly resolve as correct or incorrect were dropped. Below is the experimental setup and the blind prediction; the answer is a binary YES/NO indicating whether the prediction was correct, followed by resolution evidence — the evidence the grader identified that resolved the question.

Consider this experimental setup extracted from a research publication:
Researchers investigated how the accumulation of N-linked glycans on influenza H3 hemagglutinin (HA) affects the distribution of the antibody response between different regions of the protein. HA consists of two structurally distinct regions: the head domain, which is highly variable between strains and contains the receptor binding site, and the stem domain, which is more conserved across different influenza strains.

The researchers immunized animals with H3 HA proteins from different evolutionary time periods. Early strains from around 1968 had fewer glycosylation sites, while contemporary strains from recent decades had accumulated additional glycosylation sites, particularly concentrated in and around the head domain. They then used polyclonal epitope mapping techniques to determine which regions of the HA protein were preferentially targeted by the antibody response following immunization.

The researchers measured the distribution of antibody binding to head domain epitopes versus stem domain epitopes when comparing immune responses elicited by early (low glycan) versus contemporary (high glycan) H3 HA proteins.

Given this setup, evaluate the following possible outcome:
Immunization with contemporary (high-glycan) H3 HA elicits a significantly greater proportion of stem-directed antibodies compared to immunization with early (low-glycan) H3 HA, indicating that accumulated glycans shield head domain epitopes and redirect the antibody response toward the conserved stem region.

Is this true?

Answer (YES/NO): YES